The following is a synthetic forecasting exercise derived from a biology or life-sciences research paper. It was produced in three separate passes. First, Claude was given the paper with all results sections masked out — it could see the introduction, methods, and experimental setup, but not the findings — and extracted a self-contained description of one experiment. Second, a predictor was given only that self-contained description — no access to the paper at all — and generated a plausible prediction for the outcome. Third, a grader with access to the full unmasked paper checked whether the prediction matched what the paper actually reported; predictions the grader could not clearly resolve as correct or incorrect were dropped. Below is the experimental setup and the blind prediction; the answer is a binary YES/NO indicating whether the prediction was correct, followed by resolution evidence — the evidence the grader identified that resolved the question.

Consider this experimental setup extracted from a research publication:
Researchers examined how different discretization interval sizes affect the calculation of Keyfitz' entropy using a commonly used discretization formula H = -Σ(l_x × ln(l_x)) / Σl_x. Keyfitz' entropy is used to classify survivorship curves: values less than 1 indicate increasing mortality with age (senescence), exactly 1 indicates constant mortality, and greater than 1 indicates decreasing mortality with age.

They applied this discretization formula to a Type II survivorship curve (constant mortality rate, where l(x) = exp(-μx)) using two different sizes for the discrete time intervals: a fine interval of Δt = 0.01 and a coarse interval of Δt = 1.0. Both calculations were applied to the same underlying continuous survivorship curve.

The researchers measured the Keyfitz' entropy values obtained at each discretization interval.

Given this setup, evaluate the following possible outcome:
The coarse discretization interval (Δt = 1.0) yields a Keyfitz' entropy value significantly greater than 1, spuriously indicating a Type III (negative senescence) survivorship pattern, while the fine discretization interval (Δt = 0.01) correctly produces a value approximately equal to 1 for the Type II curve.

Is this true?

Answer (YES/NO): NO